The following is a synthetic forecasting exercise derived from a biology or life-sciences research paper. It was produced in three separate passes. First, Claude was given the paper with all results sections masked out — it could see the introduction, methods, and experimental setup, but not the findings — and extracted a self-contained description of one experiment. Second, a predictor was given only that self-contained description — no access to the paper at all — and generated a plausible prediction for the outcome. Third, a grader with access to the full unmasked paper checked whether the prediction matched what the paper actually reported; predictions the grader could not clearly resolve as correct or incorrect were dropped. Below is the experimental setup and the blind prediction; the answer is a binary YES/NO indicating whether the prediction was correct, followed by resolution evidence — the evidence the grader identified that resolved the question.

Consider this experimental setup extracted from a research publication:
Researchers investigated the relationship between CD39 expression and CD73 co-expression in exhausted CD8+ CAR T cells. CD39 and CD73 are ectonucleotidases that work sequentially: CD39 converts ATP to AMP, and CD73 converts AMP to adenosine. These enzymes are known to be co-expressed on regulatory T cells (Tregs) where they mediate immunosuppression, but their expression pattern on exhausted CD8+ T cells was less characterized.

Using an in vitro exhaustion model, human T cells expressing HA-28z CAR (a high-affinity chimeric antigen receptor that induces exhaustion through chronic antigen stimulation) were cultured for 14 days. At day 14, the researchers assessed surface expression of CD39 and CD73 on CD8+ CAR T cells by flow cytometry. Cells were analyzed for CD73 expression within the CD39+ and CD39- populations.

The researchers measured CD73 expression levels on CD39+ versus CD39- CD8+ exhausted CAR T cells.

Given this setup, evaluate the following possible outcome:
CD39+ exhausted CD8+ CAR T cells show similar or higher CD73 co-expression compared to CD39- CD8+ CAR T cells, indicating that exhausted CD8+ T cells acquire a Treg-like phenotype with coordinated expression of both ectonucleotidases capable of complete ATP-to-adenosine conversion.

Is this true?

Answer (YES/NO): YES